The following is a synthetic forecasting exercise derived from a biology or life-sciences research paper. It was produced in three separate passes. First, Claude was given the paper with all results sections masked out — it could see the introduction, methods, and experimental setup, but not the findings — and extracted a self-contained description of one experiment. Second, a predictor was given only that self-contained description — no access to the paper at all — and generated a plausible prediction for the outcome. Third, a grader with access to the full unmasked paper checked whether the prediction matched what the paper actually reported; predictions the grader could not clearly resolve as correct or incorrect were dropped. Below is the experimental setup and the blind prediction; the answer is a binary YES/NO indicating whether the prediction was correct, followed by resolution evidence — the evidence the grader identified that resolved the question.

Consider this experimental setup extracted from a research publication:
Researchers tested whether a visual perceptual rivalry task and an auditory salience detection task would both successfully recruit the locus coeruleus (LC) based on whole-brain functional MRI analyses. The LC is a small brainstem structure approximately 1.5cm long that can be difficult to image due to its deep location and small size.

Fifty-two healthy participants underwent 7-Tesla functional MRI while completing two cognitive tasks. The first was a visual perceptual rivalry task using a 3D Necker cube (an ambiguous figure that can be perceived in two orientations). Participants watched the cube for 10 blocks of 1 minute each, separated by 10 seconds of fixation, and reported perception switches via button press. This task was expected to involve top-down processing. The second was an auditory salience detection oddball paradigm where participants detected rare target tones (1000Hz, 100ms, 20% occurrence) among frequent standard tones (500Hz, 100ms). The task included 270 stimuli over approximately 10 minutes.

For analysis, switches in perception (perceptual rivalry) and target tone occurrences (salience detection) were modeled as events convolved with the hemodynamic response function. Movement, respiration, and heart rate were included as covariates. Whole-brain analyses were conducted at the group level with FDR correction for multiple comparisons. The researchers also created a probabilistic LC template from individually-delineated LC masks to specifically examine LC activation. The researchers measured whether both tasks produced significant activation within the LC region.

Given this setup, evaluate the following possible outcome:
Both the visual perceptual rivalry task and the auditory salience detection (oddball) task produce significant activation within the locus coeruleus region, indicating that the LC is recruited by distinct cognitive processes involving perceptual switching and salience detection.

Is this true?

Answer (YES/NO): YES